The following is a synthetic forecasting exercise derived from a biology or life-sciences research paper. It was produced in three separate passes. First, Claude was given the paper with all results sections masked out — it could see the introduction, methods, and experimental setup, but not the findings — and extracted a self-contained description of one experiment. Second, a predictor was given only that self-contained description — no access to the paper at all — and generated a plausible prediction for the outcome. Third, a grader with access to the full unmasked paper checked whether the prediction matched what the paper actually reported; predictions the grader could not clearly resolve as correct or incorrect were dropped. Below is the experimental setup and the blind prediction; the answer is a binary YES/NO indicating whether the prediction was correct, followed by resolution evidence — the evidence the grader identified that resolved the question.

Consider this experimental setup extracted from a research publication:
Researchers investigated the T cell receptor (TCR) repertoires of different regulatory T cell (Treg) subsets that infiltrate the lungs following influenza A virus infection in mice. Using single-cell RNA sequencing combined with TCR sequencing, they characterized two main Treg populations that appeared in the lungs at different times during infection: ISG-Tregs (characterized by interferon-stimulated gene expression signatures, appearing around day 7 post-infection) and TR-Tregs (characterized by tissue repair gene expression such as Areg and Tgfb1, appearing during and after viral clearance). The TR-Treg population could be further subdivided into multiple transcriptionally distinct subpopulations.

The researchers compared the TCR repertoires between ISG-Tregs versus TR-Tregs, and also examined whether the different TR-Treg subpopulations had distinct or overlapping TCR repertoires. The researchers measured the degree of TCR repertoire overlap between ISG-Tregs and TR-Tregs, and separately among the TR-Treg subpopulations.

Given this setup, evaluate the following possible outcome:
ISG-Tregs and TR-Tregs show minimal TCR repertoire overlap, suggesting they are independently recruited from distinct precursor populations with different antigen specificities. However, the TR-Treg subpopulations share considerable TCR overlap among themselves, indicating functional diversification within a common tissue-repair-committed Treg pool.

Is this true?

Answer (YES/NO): YES